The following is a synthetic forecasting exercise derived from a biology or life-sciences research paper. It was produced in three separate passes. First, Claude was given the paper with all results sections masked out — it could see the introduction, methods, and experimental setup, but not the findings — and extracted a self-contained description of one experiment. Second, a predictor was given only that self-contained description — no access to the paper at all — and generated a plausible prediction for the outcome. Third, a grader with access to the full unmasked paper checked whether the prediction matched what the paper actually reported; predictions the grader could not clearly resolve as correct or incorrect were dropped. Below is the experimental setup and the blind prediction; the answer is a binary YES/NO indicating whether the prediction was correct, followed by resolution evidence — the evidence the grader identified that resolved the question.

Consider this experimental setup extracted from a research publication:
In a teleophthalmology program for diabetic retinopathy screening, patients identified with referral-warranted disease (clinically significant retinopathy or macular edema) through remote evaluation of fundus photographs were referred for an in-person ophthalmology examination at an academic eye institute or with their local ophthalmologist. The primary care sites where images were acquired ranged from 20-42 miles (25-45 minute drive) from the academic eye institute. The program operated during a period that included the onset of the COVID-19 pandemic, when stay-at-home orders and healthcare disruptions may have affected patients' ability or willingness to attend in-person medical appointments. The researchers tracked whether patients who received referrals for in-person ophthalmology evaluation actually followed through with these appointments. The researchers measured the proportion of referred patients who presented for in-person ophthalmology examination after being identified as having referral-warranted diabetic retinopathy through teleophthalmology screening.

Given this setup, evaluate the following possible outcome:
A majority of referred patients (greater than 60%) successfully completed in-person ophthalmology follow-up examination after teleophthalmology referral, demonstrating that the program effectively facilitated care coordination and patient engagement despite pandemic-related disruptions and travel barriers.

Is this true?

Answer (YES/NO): NO